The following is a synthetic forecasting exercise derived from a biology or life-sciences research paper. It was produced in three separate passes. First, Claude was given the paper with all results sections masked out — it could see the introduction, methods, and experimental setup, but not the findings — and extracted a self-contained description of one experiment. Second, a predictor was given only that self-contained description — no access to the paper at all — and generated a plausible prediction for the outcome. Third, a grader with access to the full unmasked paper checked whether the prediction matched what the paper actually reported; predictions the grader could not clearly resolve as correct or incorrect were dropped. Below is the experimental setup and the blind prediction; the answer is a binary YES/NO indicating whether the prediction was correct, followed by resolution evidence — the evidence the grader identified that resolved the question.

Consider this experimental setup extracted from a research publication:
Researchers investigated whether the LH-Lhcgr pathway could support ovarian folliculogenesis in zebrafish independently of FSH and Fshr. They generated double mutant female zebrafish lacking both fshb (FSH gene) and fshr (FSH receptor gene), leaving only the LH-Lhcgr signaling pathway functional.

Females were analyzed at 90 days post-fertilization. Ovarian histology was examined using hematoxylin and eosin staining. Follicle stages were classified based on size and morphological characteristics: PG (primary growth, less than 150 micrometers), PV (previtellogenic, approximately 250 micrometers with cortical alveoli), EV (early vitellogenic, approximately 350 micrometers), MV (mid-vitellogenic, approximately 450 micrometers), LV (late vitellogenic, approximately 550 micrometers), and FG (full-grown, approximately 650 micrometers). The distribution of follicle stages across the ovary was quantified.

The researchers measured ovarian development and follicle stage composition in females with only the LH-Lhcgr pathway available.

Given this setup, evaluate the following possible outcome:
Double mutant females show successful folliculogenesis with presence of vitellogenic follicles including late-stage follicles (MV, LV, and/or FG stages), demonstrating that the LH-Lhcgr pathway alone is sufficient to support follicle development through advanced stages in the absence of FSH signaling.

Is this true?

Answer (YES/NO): NO